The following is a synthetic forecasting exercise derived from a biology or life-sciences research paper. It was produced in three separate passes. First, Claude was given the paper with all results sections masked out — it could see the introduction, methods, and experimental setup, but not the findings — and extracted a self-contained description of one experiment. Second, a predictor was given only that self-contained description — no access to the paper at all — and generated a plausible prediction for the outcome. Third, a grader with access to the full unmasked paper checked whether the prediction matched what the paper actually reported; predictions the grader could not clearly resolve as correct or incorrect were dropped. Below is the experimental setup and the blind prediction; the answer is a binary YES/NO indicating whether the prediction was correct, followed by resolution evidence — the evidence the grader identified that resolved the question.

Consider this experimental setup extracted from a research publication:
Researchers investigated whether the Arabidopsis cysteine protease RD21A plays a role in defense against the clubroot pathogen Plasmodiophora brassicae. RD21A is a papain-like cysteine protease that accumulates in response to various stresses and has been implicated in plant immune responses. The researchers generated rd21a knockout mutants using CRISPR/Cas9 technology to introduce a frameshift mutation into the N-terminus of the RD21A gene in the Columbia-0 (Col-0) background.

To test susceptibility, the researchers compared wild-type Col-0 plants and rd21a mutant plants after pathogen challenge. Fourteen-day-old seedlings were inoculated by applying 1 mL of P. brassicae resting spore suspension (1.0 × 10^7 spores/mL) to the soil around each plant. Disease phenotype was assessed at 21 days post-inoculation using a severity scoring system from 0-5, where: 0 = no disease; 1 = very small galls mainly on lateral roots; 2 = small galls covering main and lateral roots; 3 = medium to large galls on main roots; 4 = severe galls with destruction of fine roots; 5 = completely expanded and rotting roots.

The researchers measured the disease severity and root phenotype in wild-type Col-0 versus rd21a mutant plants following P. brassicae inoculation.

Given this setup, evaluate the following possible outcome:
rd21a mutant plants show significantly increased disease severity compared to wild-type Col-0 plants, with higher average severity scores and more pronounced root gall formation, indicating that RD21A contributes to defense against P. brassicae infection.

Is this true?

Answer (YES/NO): YES